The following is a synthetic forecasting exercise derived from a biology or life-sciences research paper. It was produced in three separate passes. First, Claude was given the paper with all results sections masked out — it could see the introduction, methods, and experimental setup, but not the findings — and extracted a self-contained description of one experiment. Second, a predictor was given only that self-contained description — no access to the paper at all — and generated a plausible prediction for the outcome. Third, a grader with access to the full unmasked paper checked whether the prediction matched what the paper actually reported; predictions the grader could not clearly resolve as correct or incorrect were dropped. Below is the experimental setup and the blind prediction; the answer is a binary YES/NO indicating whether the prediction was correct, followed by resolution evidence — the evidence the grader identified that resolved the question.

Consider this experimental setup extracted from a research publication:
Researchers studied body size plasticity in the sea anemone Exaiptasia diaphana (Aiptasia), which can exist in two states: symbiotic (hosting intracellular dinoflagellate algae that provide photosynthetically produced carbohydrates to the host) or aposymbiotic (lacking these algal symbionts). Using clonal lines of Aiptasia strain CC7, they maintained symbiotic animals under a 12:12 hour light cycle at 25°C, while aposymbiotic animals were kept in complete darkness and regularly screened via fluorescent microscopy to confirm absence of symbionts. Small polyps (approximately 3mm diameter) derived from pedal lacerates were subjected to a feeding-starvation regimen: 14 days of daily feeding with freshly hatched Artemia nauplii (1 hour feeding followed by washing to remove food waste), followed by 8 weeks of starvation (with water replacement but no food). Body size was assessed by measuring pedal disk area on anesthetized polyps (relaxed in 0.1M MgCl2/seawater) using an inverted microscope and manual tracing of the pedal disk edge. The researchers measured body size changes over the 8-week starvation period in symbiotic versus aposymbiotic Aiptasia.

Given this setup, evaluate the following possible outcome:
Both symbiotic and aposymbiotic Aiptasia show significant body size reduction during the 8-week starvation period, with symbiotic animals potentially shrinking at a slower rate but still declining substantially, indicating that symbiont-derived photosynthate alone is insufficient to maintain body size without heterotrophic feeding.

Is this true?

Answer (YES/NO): NO